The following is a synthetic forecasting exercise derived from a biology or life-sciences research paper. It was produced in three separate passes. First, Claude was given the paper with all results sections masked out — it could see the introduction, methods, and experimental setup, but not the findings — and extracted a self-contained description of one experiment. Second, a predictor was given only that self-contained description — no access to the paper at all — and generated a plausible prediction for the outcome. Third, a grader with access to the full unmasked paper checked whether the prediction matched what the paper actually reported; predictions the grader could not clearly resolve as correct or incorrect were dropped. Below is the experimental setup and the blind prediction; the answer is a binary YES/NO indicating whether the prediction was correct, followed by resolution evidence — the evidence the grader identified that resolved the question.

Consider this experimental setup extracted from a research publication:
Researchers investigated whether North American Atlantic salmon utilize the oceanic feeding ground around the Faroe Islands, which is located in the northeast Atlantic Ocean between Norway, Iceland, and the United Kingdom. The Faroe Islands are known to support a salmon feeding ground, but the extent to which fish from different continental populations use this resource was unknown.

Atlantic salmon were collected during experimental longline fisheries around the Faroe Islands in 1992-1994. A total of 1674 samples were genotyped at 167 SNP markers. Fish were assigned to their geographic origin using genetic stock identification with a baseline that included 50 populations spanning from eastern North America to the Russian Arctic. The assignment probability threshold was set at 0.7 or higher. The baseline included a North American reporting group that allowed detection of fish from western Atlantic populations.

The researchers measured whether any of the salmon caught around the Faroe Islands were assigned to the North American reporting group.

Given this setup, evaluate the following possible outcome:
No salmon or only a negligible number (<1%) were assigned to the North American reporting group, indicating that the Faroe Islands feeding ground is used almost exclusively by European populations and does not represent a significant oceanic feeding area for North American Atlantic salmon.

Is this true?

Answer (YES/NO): NO